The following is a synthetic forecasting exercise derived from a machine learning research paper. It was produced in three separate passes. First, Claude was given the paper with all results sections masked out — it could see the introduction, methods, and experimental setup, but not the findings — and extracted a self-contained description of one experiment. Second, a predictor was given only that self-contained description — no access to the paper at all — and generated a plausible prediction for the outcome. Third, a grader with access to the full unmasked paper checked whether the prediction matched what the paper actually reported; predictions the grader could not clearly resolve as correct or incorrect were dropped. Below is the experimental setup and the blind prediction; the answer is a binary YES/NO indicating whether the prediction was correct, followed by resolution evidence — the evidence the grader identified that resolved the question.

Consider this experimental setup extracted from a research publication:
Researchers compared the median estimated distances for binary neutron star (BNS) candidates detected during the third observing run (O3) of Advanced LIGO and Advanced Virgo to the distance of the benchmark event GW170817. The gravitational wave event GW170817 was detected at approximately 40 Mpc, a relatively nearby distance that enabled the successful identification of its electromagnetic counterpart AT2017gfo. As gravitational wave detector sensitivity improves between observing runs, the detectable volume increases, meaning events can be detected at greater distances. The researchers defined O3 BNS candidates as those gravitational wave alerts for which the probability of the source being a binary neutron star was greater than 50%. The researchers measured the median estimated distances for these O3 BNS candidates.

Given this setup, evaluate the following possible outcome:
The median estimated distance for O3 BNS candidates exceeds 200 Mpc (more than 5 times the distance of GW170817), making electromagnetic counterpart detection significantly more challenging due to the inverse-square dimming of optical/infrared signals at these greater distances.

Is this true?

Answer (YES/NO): NO